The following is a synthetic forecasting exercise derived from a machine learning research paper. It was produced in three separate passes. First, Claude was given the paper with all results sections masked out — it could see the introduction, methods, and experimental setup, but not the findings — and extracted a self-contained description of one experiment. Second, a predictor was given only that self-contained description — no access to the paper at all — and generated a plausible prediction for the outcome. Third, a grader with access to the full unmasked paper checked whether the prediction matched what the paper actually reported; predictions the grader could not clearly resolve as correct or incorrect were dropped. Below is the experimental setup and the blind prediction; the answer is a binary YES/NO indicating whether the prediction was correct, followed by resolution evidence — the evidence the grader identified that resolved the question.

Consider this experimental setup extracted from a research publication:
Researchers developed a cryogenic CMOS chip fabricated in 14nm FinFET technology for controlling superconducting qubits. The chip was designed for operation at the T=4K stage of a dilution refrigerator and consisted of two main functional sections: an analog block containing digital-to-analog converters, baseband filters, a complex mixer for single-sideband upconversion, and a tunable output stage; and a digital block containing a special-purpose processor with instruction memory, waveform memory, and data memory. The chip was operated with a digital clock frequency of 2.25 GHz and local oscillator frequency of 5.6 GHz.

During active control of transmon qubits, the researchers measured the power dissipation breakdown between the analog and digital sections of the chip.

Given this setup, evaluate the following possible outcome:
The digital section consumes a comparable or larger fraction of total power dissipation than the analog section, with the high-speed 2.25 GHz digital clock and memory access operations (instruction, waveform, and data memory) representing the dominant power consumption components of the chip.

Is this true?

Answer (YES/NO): YES